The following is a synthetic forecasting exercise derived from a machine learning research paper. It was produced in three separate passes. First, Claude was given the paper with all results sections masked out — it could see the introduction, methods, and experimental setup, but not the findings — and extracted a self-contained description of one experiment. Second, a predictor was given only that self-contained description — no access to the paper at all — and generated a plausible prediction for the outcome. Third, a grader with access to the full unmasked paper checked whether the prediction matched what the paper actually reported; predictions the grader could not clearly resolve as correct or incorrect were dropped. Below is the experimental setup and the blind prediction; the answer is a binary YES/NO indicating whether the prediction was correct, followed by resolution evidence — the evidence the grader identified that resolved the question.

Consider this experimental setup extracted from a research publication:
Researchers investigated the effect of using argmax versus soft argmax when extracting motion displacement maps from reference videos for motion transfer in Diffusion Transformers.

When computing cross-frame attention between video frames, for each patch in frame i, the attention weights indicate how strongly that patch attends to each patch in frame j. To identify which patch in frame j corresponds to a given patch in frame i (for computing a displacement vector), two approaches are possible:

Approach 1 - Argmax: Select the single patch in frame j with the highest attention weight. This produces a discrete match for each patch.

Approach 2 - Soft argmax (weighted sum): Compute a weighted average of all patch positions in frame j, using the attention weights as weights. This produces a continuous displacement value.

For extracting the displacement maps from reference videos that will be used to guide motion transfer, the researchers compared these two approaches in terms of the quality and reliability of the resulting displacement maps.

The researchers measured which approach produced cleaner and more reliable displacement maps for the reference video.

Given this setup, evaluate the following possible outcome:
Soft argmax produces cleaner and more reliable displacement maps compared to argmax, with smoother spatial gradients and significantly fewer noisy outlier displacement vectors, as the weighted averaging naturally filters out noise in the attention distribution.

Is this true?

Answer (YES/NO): NO